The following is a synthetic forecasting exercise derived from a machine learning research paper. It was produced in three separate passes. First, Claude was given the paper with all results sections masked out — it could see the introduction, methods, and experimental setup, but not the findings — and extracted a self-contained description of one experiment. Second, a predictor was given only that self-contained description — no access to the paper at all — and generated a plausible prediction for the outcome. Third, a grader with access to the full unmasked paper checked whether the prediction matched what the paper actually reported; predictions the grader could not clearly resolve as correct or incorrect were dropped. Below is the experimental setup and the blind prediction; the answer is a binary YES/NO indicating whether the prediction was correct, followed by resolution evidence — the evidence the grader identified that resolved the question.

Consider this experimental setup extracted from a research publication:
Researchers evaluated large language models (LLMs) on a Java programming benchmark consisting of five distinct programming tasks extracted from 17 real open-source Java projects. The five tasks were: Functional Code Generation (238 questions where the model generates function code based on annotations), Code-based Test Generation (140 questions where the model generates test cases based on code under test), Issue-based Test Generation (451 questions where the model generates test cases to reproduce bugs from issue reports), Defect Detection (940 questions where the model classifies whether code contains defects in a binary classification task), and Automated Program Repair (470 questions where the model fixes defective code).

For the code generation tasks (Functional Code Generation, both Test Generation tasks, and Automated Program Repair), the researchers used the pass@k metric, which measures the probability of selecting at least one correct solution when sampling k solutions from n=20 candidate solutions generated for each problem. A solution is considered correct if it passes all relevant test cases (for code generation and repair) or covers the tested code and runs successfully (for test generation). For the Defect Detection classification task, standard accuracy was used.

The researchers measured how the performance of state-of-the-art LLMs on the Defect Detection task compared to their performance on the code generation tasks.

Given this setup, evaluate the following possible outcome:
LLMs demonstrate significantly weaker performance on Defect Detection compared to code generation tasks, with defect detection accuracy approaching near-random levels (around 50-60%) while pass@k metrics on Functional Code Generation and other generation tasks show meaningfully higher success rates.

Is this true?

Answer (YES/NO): YES